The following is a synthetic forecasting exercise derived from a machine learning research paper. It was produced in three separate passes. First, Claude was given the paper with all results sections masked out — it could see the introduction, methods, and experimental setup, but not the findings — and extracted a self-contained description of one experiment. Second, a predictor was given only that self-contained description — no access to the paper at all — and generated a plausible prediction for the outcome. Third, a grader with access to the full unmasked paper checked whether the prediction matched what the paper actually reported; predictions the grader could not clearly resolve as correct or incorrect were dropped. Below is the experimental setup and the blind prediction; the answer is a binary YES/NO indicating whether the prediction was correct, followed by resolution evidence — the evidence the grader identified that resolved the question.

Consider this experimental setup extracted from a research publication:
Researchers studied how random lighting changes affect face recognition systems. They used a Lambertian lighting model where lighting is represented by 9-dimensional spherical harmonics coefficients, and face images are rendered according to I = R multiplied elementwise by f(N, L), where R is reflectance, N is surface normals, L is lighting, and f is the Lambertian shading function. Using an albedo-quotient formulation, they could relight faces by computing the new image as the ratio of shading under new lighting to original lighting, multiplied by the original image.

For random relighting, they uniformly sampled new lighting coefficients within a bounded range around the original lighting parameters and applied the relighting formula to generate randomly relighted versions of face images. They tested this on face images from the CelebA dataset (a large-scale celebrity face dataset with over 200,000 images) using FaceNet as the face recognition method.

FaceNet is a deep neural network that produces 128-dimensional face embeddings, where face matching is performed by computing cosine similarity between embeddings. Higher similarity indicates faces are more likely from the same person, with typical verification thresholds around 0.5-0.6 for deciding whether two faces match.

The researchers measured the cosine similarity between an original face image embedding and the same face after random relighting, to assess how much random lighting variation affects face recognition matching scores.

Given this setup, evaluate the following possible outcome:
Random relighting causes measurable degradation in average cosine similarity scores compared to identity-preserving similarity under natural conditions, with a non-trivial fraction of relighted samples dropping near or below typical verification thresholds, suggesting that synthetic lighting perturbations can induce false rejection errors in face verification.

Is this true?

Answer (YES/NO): NO